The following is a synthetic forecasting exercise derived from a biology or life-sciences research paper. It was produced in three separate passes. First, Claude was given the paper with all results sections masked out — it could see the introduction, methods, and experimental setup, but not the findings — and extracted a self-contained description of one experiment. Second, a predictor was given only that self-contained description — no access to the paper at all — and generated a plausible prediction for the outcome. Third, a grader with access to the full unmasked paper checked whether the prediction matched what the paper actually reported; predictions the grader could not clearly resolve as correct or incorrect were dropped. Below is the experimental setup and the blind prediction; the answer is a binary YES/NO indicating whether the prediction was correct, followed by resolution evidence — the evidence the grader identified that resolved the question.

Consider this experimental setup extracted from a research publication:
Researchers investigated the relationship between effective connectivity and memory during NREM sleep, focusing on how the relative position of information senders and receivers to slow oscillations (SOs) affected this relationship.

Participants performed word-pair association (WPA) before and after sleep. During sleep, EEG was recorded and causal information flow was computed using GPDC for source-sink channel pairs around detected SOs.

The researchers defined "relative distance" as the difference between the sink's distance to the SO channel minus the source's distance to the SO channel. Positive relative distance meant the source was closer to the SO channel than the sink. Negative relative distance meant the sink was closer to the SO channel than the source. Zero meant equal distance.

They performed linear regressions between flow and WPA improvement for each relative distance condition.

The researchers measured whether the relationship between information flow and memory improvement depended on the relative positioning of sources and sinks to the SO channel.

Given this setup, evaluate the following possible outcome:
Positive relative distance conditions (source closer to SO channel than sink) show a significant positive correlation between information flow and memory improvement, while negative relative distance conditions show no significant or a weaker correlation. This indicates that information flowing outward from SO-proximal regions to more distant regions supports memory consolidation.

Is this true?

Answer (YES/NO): YES